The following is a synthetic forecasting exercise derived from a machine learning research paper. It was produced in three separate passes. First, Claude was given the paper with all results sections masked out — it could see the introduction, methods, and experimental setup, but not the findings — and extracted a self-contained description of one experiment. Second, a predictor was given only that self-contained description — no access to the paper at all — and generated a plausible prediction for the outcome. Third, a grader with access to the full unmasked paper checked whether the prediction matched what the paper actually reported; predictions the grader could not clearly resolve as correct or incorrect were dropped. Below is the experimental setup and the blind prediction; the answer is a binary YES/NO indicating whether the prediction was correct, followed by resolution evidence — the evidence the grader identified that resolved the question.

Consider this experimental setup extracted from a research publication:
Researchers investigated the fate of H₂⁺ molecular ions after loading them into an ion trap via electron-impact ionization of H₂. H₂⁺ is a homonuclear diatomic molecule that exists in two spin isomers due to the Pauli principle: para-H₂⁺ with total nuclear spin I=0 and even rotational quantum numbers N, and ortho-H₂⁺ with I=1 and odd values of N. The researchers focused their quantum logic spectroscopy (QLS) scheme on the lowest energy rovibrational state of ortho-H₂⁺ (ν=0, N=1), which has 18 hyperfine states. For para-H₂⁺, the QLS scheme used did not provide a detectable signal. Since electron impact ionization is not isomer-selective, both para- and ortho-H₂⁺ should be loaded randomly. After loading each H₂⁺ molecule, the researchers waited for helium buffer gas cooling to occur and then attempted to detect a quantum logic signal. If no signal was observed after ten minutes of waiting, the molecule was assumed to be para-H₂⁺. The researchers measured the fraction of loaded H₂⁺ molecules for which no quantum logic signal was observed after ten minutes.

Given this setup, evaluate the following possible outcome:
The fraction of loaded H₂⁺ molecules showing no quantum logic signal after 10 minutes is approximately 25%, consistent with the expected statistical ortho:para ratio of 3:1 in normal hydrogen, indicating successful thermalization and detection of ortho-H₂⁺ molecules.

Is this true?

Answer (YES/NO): NO